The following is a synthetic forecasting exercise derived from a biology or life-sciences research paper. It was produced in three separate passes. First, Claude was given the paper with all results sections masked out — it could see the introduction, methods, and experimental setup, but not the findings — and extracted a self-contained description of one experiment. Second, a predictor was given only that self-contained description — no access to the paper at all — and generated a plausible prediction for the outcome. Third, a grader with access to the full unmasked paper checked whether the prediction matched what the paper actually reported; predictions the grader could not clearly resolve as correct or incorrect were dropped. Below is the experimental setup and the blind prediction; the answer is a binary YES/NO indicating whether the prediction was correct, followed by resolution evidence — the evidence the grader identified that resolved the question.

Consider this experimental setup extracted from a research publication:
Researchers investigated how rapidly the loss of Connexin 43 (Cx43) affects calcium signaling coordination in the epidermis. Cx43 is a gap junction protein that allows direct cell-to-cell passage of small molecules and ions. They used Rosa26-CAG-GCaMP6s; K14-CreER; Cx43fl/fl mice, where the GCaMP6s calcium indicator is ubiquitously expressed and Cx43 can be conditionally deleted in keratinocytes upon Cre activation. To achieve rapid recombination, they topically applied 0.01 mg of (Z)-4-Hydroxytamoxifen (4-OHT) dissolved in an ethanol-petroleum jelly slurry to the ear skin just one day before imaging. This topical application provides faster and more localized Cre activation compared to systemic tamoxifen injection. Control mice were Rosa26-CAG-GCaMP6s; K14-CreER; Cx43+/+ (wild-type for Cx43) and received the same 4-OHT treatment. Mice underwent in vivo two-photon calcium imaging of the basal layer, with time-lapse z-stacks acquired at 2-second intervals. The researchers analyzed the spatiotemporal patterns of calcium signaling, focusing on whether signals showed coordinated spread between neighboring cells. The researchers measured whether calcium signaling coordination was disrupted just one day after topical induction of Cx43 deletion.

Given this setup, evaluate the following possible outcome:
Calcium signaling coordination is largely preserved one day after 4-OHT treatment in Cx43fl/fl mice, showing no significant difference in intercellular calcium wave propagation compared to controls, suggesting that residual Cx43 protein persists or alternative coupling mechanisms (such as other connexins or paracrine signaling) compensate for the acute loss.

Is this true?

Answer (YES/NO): NO